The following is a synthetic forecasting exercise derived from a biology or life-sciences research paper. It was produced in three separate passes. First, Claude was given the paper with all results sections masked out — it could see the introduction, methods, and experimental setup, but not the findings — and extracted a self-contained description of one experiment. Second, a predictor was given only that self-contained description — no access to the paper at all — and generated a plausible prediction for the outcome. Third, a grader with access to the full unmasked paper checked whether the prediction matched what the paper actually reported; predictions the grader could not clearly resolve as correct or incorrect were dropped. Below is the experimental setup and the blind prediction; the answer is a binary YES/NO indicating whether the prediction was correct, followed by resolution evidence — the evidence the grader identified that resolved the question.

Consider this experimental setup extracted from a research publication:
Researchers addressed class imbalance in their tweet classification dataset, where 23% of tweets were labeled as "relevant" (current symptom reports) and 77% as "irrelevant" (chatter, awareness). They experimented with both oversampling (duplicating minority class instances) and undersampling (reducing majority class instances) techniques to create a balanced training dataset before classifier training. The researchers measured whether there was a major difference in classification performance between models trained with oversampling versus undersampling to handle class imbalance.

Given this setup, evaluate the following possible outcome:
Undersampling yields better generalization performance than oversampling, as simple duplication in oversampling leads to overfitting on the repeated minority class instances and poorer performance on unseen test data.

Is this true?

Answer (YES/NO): NO